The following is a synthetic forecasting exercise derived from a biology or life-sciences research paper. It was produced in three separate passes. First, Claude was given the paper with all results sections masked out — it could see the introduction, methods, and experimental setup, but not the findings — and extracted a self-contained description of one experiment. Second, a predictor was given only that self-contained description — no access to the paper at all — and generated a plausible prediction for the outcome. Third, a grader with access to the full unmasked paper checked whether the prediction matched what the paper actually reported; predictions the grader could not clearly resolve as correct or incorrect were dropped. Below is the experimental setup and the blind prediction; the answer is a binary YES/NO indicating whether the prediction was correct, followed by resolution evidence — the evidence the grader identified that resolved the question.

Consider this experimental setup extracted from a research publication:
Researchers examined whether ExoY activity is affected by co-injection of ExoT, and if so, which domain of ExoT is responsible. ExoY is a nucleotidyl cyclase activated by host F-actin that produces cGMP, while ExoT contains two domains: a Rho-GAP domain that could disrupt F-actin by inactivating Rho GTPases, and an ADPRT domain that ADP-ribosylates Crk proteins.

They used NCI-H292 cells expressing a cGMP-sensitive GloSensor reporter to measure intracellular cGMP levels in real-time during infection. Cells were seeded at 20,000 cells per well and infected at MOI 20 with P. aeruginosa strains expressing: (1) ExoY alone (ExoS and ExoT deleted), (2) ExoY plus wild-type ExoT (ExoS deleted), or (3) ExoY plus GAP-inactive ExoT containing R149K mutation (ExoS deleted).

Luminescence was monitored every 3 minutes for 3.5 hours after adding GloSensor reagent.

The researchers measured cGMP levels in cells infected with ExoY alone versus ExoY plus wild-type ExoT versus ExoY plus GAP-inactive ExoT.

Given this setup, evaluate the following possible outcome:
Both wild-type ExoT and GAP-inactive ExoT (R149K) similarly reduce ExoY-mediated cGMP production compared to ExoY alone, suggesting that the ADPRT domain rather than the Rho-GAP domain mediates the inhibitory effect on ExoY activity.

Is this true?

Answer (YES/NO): NO